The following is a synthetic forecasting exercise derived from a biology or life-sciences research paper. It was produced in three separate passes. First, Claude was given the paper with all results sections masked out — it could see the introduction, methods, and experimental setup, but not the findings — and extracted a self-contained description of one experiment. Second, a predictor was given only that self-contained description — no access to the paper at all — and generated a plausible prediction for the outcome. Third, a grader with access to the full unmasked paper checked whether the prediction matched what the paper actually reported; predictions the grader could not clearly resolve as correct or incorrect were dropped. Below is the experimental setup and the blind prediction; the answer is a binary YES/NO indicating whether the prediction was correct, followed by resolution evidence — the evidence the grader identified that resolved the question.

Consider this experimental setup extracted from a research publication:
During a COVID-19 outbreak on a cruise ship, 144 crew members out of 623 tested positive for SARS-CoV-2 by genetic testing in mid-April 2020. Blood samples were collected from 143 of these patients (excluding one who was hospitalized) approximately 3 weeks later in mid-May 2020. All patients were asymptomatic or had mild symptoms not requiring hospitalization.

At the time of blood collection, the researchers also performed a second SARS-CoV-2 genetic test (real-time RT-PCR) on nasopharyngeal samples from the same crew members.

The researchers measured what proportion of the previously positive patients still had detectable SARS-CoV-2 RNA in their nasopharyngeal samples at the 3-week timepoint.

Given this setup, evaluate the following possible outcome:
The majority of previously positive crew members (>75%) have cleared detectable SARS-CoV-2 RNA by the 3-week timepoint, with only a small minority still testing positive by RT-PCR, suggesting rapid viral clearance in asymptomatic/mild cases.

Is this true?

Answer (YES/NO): NO